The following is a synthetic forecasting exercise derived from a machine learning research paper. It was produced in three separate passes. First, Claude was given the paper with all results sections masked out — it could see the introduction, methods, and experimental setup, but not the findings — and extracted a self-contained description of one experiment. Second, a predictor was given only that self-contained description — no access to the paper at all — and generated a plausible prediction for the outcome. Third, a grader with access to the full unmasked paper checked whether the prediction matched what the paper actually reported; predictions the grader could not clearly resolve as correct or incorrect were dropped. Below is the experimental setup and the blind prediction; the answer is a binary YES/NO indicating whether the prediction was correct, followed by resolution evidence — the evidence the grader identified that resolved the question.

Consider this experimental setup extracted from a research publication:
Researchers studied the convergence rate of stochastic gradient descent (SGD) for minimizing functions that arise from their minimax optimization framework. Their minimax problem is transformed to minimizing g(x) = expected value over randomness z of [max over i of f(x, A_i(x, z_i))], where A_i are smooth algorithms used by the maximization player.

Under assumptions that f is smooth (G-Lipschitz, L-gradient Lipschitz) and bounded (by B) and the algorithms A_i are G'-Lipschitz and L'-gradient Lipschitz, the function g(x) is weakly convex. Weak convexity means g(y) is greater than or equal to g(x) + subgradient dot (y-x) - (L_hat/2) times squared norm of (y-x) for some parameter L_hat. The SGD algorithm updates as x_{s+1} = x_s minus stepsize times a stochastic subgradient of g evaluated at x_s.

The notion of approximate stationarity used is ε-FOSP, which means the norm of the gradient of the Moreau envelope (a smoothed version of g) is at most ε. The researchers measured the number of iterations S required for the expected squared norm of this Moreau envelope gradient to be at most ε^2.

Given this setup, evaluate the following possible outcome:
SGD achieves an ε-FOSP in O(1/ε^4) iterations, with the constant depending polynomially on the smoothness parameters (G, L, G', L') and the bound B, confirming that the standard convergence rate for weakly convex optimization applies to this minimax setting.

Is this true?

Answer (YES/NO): YES